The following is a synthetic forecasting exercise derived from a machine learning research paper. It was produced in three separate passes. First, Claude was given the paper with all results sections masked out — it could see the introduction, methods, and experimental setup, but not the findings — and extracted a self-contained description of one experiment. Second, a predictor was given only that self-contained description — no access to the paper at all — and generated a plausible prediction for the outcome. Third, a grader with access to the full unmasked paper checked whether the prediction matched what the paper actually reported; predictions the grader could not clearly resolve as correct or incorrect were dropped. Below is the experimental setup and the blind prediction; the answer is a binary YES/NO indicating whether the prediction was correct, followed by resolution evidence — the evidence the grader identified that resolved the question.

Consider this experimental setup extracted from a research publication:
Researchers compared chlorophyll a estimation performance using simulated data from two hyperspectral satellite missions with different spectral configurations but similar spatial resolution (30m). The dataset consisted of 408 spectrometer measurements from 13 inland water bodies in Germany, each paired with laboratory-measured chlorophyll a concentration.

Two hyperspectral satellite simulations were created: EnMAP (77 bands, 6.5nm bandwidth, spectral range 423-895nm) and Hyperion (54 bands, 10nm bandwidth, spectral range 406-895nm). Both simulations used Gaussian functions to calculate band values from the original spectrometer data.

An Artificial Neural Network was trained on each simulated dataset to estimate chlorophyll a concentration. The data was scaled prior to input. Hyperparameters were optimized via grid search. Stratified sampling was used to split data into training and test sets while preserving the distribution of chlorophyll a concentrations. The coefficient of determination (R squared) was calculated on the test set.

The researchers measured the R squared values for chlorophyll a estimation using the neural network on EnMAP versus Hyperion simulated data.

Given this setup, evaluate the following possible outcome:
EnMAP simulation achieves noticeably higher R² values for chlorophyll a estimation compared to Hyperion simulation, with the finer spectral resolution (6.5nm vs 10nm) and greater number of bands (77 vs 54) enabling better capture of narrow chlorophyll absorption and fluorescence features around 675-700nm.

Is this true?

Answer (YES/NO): NO